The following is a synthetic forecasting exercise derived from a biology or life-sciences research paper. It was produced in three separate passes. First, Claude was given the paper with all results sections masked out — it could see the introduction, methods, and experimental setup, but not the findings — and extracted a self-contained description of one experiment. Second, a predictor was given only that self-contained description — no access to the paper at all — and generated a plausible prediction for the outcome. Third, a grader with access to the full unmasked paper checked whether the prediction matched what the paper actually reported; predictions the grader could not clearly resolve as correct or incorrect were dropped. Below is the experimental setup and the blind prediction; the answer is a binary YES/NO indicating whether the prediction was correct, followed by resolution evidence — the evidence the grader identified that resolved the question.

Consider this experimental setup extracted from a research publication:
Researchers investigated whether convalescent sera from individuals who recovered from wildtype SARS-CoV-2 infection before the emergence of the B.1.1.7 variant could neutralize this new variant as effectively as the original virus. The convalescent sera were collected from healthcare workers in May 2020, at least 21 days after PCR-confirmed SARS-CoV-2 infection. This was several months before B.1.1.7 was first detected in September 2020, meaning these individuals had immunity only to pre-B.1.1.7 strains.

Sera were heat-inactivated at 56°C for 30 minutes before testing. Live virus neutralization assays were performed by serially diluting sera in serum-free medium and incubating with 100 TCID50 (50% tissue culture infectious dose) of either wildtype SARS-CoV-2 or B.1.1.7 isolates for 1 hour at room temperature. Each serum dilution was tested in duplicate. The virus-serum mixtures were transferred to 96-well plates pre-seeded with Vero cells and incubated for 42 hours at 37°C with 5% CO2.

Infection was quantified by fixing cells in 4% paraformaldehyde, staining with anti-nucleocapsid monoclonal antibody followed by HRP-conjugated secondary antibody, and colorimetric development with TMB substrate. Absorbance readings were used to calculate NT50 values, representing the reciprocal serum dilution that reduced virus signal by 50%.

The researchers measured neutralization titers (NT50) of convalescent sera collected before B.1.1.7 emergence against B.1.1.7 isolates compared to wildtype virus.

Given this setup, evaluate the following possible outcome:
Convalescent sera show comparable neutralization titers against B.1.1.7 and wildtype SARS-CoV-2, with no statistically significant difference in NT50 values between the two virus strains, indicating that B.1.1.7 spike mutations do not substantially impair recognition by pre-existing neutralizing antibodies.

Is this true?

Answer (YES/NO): YES